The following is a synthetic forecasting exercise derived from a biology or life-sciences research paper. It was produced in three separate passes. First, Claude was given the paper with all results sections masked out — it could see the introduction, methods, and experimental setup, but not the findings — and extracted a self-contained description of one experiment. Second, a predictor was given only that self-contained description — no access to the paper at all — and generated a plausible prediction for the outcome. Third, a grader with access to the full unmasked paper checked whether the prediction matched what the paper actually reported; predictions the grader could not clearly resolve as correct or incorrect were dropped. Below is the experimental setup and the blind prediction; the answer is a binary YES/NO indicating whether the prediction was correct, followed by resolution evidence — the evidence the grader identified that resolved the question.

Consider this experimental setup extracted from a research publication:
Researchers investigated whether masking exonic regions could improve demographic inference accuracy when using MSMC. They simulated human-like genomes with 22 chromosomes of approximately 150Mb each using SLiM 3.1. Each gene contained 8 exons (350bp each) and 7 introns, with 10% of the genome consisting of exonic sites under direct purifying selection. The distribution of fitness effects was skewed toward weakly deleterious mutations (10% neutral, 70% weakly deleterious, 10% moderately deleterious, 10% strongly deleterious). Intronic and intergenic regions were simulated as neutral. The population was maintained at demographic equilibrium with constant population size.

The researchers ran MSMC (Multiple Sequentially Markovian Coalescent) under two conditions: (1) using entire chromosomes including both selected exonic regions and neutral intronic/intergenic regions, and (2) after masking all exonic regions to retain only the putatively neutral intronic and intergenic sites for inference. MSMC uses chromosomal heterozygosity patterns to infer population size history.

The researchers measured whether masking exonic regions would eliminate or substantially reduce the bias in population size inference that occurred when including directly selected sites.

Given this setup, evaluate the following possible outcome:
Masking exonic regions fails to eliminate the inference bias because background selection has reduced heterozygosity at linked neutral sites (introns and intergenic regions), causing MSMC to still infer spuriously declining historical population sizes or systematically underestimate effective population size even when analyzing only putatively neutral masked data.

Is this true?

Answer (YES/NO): YES